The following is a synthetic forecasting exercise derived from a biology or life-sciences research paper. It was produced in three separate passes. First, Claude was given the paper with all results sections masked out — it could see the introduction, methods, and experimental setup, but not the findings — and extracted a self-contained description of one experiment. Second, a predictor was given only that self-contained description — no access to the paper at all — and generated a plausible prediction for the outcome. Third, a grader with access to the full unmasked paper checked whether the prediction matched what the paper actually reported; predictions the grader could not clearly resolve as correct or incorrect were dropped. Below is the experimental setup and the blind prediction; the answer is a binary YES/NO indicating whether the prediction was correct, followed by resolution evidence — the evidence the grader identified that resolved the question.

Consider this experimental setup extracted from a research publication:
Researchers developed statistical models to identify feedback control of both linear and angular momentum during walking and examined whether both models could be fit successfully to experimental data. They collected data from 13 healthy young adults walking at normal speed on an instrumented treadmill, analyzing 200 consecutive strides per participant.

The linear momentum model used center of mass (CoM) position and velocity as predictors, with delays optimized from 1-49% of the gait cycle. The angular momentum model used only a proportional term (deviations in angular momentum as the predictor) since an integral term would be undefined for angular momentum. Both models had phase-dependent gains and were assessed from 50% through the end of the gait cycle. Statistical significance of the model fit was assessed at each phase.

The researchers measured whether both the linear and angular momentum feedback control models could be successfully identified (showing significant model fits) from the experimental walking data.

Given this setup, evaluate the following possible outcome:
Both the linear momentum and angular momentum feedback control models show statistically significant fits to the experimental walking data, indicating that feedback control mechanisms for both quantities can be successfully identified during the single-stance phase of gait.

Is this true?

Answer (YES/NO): YES